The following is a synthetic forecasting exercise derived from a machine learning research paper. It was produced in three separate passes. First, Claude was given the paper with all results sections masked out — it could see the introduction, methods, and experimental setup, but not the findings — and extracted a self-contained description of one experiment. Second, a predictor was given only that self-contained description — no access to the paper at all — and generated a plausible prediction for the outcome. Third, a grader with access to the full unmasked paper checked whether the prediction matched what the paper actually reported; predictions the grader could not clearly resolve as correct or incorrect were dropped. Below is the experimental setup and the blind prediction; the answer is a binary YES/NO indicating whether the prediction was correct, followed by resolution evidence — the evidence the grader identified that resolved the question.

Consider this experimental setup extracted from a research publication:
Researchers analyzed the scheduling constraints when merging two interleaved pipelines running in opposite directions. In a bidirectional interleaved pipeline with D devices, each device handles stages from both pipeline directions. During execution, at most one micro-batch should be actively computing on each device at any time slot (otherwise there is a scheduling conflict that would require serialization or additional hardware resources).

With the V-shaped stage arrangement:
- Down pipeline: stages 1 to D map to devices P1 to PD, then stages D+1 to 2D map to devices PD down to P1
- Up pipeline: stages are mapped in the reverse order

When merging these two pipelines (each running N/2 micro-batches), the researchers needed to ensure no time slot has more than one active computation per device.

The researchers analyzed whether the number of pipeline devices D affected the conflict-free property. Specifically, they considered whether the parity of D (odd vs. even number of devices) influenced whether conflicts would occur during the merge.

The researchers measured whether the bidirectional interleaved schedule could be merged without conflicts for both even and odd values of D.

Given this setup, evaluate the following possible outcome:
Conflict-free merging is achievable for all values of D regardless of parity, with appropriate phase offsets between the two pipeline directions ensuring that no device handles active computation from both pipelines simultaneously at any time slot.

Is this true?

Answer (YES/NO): NO